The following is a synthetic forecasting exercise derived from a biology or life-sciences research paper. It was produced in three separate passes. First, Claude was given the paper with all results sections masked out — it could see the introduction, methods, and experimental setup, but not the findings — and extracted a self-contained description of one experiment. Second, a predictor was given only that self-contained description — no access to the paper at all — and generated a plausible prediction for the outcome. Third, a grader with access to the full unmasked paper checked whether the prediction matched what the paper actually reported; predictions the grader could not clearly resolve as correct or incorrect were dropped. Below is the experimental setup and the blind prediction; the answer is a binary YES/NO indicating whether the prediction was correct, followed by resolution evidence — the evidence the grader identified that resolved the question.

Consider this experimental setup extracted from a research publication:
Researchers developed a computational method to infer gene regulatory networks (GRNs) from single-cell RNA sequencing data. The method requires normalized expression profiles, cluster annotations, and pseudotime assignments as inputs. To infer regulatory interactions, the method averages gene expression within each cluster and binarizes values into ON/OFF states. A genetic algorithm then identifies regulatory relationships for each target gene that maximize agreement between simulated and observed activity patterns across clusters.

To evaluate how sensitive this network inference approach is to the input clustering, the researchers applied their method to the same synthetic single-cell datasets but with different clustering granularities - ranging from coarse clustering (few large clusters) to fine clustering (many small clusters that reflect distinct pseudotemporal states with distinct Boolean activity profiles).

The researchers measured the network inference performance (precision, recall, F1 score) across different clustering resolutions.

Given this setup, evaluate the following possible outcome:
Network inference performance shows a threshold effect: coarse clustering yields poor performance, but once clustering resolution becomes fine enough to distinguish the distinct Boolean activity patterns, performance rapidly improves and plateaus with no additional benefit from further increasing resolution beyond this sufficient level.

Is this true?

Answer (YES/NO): NO